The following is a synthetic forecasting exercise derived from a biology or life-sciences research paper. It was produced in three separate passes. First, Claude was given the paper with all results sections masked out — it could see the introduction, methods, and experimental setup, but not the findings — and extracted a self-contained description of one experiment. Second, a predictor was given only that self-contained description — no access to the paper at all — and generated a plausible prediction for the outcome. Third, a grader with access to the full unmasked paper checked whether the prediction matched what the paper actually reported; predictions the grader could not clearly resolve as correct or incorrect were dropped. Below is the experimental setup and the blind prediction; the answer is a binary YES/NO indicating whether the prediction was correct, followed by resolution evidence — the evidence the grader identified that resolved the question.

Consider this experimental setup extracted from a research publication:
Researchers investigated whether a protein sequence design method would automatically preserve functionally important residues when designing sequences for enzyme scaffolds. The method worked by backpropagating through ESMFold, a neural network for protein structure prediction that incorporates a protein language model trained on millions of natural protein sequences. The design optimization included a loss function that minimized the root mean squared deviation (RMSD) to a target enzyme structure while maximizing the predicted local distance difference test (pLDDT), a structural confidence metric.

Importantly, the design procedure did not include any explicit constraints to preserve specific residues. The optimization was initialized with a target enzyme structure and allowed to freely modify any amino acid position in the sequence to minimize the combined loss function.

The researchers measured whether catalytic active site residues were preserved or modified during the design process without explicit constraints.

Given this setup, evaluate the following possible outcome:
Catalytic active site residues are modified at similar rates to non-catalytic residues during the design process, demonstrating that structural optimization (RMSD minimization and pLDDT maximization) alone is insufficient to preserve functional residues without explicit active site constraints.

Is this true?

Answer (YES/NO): NO